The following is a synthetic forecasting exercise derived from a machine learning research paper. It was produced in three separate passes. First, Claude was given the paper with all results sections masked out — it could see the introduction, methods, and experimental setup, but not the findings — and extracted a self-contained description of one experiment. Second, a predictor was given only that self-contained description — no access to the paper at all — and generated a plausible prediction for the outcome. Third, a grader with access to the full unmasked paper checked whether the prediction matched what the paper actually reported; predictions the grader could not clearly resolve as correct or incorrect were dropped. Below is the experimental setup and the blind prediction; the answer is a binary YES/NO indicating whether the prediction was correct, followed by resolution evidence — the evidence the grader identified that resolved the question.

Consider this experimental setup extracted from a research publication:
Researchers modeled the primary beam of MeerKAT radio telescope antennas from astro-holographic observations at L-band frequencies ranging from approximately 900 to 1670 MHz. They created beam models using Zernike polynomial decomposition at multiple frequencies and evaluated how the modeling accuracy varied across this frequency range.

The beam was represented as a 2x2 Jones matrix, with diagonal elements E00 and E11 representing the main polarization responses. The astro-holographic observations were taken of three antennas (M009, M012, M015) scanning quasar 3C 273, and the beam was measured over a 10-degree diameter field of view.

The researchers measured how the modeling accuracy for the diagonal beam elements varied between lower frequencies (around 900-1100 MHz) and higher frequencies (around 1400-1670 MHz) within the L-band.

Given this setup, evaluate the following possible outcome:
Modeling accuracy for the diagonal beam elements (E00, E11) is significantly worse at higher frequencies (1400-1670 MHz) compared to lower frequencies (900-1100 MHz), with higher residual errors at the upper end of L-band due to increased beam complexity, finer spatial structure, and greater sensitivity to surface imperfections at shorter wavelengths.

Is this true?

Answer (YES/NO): YES